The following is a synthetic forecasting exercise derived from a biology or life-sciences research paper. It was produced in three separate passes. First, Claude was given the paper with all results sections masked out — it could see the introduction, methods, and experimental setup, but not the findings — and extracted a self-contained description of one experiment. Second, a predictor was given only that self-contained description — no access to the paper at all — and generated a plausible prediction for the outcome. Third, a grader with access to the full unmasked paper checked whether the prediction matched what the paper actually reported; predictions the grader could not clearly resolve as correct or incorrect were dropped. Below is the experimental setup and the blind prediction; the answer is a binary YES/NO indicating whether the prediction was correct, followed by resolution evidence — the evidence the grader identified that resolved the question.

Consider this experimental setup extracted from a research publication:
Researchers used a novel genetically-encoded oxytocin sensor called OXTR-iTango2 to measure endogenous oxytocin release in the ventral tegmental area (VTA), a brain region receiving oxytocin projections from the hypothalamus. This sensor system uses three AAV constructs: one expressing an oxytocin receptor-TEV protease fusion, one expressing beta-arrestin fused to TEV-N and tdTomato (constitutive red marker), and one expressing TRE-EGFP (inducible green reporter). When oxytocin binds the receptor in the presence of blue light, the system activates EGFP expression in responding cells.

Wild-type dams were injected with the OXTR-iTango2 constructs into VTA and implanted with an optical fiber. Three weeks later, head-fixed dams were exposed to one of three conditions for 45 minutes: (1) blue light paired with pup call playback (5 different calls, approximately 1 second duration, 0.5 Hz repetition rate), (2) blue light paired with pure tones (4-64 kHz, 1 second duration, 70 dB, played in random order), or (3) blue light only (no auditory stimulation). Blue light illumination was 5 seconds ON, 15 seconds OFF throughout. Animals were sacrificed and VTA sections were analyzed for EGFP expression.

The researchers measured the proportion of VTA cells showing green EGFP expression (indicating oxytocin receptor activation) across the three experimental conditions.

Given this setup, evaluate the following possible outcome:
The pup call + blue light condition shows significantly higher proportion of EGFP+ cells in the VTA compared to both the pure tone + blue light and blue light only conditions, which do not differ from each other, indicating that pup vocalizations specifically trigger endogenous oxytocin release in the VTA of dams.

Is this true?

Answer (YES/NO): YES